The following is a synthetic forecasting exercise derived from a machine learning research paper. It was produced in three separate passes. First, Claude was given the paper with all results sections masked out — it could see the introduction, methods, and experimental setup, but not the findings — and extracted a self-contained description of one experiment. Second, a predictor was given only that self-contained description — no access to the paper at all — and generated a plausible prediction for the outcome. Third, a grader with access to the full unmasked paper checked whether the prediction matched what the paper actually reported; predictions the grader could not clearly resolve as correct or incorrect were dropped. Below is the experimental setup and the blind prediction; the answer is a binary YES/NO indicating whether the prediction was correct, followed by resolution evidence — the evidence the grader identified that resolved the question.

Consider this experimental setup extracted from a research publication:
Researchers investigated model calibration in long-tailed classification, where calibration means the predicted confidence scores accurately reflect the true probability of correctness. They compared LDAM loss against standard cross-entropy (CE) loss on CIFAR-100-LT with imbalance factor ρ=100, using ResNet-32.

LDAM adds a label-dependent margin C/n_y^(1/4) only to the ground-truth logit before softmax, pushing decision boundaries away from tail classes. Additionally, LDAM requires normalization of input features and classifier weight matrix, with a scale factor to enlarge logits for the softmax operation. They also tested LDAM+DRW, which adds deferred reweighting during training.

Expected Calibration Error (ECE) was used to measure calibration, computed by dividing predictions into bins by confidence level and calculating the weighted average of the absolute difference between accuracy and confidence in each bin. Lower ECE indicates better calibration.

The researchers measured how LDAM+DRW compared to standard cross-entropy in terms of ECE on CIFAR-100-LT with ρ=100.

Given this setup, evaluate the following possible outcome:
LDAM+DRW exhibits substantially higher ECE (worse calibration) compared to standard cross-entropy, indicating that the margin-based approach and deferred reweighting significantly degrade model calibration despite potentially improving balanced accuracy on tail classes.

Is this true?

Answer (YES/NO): YES